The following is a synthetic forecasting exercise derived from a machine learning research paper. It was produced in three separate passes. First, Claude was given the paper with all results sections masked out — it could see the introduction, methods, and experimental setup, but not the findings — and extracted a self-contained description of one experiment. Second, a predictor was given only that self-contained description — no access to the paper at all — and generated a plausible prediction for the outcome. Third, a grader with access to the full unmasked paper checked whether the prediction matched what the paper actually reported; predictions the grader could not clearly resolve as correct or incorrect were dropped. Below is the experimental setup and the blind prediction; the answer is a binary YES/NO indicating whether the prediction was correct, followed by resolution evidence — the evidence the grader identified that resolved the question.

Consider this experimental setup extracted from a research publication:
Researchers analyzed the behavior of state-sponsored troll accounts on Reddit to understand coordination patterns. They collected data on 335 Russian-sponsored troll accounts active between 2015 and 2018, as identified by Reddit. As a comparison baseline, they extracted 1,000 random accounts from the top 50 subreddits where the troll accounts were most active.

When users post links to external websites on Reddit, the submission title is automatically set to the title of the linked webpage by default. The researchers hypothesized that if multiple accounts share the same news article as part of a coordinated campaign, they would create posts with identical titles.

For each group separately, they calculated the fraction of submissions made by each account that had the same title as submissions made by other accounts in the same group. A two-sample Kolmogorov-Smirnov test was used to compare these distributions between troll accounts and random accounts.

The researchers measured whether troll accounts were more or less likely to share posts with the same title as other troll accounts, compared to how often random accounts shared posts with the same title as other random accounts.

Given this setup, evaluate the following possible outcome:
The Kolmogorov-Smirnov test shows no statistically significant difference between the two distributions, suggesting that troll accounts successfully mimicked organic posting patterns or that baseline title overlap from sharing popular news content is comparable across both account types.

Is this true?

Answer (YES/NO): NO